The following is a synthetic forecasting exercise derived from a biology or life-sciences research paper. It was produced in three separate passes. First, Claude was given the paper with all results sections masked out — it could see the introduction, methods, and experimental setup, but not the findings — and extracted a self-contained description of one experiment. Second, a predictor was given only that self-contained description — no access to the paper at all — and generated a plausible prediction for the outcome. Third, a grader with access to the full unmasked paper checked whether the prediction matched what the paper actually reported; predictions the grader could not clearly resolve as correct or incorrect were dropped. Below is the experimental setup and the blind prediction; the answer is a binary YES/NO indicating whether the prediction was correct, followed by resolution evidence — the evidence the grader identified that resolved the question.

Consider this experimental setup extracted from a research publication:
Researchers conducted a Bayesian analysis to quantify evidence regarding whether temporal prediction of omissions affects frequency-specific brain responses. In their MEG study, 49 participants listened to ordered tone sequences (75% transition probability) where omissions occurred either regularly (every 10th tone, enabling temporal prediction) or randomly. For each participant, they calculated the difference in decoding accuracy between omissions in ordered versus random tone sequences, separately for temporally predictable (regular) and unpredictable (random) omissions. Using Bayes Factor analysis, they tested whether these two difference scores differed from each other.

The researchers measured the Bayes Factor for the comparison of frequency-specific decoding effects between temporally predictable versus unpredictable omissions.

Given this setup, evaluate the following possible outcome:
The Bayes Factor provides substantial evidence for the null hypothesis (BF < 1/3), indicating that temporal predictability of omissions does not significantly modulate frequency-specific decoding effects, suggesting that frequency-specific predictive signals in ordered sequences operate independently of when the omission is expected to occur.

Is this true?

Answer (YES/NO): YES